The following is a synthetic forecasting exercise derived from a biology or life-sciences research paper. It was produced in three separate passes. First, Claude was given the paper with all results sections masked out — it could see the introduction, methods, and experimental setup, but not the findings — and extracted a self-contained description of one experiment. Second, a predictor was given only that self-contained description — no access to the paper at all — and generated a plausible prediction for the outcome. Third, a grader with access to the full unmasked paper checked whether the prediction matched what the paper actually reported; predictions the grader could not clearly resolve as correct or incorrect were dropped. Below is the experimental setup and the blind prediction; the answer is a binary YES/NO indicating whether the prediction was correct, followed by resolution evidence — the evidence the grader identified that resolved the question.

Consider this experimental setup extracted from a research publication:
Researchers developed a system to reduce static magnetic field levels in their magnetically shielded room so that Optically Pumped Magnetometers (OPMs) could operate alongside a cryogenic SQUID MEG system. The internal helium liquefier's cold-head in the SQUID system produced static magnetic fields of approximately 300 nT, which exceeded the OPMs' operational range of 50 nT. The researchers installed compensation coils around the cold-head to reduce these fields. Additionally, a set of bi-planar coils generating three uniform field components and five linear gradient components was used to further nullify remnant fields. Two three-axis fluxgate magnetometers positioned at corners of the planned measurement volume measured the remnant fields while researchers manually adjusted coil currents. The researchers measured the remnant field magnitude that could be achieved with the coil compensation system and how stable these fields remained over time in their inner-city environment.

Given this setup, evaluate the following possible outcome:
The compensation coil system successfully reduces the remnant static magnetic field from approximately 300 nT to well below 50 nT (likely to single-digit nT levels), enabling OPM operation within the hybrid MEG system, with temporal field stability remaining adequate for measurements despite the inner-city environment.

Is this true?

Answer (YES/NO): NO